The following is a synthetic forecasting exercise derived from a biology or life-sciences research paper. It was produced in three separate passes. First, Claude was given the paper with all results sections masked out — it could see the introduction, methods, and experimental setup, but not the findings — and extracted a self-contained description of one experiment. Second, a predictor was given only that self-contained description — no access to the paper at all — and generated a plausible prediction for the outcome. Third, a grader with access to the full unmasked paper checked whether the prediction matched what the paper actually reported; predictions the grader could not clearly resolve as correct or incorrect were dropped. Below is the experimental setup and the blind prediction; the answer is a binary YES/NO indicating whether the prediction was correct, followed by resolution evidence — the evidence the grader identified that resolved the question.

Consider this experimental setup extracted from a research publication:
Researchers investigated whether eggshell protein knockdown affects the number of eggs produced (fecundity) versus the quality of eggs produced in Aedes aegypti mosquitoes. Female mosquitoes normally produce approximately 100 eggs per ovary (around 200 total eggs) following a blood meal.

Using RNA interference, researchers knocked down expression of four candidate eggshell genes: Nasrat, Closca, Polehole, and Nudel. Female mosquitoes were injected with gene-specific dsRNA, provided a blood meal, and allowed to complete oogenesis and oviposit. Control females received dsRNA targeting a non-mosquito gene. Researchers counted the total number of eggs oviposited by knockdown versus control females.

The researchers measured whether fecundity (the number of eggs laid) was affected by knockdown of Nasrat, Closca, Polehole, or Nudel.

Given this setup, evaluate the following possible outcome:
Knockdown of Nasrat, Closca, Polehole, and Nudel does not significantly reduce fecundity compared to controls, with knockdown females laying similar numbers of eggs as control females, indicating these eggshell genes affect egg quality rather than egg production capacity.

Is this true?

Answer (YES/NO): YES